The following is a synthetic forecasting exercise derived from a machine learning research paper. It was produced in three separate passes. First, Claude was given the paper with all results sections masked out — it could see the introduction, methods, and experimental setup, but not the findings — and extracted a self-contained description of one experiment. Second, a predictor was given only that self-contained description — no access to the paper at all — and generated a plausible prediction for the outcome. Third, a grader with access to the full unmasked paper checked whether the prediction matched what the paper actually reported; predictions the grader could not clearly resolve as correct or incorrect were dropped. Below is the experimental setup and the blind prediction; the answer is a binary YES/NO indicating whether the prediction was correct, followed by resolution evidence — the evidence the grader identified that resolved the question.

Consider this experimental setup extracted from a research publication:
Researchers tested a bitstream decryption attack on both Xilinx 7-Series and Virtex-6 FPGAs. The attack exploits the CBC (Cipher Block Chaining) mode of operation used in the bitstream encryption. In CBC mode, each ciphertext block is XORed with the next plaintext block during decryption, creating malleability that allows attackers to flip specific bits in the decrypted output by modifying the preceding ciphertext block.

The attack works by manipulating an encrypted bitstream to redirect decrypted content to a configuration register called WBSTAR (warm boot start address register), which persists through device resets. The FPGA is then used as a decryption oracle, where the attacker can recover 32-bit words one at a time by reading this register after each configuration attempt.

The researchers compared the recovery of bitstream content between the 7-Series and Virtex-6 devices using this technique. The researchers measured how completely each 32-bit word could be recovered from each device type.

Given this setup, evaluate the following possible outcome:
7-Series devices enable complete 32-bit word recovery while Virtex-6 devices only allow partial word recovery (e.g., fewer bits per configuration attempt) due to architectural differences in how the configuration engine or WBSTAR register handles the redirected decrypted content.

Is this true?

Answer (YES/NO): YES